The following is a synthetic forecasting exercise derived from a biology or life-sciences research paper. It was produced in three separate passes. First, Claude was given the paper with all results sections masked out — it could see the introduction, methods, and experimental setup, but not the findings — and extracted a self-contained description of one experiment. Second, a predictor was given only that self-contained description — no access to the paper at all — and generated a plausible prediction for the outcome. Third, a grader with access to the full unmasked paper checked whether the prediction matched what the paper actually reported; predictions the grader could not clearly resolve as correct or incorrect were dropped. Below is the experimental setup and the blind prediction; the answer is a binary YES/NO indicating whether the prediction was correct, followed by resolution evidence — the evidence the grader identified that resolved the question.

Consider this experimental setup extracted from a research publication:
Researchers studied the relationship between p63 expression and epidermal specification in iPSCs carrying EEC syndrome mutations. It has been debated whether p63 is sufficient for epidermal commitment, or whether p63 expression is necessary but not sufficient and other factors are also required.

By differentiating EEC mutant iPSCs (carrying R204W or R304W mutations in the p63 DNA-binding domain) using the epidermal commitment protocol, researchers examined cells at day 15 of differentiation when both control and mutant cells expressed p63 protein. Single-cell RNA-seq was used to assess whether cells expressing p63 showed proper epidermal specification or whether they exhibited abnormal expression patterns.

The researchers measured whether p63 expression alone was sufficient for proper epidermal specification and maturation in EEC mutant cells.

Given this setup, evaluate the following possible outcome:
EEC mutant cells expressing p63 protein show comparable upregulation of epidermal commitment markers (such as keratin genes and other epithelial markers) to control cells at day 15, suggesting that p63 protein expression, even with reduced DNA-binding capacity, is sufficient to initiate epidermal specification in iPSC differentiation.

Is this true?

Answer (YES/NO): NO